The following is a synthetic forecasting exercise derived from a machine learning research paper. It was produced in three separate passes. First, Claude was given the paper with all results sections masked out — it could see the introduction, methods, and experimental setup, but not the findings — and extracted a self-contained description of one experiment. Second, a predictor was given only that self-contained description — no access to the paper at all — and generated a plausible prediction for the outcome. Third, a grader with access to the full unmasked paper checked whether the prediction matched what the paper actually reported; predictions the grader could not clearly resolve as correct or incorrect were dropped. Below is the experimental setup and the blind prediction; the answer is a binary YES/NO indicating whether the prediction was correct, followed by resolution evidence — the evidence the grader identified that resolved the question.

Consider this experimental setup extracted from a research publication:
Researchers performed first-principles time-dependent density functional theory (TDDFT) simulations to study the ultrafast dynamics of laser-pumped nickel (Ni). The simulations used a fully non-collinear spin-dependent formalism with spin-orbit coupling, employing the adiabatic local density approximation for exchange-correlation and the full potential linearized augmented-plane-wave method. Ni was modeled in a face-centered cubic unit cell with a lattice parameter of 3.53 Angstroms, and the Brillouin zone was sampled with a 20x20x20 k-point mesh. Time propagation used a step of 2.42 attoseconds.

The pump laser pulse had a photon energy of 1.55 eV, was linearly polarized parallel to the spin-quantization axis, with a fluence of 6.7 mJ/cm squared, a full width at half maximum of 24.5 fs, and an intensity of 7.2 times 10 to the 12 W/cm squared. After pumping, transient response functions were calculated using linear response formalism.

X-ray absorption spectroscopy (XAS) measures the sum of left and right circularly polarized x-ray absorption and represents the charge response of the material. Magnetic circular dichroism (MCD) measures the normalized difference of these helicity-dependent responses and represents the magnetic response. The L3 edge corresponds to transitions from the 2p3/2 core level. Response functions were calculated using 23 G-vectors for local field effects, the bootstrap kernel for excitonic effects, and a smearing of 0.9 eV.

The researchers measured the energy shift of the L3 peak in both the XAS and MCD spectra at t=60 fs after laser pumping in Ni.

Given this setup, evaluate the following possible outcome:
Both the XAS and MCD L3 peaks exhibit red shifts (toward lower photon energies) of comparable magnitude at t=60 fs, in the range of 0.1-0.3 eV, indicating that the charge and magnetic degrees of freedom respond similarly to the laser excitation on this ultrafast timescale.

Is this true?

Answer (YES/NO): NO